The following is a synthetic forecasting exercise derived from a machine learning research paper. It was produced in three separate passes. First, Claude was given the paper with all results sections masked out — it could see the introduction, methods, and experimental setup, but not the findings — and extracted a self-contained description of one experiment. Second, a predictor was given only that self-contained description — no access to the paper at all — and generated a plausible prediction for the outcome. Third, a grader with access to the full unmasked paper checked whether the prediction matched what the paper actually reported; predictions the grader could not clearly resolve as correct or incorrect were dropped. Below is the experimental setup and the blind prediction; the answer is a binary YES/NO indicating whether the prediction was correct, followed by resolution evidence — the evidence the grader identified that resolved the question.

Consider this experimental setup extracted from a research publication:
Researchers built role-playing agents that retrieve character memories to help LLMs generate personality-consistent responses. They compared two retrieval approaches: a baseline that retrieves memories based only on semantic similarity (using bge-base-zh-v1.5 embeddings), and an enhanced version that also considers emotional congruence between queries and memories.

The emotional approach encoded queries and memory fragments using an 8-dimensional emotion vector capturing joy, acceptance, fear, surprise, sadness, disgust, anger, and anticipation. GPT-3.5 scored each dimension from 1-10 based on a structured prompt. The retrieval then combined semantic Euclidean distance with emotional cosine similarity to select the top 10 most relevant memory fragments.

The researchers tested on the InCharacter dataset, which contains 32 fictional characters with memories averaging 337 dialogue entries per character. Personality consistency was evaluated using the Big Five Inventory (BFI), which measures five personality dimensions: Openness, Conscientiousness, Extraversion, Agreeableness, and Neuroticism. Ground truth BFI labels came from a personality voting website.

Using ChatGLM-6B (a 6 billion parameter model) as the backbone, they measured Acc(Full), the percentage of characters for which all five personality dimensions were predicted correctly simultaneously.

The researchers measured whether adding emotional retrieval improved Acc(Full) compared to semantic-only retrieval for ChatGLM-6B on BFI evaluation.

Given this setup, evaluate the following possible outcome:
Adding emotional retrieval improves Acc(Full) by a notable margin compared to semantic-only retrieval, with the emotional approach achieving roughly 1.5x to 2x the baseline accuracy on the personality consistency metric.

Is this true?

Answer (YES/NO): NO